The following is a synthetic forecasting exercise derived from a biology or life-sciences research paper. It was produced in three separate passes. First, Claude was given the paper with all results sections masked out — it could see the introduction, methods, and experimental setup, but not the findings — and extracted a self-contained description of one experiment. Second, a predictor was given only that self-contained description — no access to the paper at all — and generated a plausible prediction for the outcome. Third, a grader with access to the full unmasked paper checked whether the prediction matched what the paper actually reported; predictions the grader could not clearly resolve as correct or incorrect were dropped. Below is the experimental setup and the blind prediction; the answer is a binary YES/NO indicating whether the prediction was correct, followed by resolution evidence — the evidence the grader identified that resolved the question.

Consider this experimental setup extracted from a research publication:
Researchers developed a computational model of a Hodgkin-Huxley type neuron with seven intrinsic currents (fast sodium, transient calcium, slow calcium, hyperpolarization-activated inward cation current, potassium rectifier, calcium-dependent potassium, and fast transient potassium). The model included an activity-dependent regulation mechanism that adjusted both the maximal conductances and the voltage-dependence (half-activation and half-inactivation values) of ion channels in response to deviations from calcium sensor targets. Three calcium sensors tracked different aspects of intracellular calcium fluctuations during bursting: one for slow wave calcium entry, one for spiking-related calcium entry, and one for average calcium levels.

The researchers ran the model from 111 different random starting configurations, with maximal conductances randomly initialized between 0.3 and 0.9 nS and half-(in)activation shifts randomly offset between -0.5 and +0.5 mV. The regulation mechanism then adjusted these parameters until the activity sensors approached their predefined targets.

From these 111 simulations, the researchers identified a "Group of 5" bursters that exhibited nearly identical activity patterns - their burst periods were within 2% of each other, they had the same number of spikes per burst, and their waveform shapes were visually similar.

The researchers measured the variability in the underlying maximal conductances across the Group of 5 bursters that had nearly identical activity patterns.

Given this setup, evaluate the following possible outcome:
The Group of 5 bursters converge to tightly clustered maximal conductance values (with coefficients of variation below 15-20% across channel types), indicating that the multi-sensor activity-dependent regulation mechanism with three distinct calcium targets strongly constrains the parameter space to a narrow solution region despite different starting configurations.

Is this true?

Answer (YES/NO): NO